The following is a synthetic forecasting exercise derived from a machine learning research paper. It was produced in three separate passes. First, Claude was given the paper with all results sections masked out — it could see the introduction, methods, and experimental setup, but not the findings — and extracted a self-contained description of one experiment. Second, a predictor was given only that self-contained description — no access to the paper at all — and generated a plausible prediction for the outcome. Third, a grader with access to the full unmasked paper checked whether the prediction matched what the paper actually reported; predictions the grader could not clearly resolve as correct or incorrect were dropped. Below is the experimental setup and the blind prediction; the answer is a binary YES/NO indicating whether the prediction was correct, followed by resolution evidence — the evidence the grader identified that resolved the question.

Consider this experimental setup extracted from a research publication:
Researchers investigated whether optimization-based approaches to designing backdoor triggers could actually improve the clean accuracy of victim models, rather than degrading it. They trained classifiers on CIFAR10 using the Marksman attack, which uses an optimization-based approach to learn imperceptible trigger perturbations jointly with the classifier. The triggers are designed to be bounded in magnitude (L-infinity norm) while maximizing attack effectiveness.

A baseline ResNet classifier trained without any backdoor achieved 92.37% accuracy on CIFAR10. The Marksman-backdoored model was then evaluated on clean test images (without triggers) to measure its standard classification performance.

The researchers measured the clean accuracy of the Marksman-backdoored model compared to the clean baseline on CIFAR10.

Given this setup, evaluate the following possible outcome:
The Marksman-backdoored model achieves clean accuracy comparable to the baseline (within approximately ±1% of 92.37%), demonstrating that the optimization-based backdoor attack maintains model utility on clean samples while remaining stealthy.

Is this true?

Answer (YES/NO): NO